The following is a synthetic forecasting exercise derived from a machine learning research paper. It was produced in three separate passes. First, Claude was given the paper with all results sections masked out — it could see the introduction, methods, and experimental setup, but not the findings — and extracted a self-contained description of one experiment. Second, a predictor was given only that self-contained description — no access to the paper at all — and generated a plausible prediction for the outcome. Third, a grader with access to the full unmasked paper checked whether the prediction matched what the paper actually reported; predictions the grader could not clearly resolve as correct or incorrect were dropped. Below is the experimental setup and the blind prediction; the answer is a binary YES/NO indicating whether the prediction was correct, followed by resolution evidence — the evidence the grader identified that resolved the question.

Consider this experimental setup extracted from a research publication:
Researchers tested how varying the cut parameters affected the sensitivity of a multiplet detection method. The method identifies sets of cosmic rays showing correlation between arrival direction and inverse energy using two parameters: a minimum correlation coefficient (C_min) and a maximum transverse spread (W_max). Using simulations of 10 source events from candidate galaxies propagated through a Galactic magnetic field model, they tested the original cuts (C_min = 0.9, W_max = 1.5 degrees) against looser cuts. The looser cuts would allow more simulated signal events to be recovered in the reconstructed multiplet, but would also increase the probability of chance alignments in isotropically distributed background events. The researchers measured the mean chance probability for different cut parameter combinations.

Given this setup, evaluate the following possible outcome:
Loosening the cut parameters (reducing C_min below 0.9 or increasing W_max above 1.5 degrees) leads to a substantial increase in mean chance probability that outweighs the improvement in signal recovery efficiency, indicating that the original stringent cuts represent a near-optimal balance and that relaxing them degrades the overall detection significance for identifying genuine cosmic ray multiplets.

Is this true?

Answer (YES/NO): YES